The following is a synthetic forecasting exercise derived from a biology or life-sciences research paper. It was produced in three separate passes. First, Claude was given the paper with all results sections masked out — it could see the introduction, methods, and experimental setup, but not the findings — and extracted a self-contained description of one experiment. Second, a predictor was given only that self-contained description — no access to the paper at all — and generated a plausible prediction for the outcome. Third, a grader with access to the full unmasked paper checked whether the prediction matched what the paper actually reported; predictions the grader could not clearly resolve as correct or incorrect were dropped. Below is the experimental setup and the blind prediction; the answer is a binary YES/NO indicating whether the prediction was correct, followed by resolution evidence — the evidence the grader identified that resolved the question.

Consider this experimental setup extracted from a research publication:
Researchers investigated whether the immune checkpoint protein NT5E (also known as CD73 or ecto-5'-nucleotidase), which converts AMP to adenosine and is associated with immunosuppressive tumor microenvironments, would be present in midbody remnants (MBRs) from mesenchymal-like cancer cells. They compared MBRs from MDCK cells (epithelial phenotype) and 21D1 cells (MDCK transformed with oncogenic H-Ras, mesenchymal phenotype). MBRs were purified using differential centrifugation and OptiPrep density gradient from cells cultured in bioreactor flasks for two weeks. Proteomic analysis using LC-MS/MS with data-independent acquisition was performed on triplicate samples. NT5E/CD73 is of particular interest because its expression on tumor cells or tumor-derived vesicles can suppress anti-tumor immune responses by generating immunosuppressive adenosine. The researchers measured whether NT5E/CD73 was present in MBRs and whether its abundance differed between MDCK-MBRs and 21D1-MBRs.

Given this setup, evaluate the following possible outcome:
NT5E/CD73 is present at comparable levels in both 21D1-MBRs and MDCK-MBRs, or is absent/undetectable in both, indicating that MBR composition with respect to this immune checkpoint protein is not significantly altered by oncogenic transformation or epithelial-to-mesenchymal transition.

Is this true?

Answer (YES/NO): NO